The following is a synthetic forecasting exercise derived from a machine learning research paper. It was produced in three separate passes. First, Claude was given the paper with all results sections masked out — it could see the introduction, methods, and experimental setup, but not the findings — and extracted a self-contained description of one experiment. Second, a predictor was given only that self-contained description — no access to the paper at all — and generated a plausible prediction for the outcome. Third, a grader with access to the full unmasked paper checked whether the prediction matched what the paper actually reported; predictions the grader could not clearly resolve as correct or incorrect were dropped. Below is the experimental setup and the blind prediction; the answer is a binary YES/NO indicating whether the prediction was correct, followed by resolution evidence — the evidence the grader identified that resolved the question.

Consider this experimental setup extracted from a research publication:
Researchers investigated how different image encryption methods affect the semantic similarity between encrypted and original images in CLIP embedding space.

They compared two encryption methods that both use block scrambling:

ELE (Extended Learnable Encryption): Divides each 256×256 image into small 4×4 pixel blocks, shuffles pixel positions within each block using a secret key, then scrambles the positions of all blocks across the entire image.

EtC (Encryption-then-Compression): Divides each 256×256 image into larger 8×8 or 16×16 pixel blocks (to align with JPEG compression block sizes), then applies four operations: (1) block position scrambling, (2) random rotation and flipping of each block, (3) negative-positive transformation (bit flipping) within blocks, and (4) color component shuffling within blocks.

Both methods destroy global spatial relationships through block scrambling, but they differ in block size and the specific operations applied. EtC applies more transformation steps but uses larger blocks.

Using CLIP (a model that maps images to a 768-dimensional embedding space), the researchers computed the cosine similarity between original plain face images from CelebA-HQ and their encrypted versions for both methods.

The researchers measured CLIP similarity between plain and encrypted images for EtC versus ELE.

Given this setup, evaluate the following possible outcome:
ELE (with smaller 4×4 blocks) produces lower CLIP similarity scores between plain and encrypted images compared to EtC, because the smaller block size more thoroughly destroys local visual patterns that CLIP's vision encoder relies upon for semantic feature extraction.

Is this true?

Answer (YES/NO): YES